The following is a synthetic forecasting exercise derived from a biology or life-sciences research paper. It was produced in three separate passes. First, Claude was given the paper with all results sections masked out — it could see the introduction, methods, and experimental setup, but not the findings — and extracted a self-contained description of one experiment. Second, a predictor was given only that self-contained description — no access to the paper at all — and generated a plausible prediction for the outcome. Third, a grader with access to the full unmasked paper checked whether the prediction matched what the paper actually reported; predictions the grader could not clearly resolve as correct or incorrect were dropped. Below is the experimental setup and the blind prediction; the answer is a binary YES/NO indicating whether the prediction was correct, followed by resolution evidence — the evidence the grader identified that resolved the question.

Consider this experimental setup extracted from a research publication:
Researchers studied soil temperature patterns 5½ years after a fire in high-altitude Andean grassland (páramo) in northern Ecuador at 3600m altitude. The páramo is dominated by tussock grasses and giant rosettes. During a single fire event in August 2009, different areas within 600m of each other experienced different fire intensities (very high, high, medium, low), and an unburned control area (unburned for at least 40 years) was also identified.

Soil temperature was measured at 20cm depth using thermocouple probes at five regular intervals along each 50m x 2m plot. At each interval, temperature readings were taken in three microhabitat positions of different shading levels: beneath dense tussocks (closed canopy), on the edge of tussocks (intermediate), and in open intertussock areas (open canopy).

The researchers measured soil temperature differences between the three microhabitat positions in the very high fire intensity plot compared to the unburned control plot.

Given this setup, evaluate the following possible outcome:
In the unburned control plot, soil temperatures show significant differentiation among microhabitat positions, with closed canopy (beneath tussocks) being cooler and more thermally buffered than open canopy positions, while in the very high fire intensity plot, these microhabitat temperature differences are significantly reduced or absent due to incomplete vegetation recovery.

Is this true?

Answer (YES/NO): NO